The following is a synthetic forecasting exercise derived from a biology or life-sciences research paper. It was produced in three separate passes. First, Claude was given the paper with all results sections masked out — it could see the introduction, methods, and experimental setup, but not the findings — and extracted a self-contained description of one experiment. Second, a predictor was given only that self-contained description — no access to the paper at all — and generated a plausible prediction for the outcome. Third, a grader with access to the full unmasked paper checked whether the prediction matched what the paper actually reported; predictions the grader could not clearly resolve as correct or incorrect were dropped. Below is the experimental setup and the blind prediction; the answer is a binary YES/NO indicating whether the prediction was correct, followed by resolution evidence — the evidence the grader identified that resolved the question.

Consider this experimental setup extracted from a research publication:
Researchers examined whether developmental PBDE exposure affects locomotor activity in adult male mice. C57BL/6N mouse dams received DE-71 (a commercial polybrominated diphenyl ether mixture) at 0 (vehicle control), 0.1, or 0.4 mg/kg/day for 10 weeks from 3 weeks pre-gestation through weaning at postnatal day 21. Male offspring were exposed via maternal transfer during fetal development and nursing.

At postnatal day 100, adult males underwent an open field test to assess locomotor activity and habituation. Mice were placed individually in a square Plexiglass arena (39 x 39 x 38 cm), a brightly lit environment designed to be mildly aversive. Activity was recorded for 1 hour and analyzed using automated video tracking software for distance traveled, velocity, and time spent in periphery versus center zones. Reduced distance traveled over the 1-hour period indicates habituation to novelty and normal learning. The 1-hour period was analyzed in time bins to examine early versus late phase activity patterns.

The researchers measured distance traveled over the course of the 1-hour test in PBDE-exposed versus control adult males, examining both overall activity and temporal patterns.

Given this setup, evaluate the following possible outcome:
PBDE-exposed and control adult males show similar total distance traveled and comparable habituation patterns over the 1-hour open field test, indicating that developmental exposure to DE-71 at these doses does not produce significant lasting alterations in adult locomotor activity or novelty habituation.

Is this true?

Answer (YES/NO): NO